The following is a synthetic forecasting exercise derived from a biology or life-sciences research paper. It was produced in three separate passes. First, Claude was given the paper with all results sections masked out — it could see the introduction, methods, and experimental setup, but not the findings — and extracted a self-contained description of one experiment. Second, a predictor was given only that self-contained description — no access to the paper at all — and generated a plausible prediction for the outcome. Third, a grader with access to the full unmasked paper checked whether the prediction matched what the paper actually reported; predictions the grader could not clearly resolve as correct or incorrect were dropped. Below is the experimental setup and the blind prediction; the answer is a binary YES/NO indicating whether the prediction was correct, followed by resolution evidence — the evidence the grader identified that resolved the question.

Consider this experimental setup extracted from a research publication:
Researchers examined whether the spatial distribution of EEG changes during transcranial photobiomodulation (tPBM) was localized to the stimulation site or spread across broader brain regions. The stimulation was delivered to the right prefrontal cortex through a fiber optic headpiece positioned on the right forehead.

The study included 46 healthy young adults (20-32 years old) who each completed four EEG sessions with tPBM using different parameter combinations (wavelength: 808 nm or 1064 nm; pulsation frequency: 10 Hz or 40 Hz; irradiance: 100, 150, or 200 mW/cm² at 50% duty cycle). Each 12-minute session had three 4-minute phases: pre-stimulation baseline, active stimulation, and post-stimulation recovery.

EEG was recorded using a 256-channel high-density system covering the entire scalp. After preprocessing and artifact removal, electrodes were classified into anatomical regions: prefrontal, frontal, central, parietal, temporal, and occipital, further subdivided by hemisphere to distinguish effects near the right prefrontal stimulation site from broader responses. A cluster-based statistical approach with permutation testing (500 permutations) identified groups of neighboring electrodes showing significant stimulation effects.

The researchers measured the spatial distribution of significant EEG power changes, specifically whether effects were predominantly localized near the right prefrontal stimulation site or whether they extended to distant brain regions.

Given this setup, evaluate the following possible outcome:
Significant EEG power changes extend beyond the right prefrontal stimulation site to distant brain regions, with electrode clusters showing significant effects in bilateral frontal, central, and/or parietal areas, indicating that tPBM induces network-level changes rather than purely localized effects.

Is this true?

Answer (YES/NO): YES